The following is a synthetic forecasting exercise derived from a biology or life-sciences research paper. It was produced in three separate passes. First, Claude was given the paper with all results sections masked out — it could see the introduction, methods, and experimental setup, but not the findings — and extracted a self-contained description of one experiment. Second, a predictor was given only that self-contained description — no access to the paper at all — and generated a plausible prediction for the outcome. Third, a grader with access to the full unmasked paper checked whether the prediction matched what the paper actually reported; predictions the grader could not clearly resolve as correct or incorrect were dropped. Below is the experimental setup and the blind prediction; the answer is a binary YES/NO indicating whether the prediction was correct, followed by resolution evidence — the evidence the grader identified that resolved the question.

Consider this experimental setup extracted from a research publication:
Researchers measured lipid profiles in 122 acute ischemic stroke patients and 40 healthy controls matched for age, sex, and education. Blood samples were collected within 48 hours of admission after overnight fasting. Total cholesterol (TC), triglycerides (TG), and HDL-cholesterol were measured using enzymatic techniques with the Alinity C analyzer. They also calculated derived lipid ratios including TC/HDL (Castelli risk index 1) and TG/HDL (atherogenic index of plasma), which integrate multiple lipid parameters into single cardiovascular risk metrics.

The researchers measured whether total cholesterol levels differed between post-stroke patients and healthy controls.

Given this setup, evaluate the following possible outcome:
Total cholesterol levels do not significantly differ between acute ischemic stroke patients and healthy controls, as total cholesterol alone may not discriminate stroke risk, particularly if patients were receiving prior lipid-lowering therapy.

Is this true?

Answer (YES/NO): YES